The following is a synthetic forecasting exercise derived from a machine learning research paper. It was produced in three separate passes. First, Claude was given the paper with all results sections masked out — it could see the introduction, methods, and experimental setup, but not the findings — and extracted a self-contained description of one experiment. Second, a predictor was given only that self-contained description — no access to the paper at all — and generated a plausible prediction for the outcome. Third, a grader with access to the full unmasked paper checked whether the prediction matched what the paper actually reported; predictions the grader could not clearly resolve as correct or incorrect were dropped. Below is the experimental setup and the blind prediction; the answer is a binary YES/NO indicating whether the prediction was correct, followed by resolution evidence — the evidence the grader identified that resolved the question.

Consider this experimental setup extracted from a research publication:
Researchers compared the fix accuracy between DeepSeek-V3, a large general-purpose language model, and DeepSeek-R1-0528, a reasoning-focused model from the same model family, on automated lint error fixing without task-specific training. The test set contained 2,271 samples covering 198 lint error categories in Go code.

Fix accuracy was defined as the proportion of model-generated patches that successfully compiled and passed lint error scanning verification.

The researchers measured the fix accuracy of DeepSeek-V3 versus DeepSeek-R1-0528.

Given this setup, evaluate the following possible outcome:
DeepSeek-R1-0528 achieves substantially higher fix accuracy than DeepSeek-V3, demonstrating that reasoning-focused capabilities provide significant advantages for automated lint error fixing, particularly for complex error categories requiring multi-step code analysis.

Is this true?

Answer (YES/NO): NO